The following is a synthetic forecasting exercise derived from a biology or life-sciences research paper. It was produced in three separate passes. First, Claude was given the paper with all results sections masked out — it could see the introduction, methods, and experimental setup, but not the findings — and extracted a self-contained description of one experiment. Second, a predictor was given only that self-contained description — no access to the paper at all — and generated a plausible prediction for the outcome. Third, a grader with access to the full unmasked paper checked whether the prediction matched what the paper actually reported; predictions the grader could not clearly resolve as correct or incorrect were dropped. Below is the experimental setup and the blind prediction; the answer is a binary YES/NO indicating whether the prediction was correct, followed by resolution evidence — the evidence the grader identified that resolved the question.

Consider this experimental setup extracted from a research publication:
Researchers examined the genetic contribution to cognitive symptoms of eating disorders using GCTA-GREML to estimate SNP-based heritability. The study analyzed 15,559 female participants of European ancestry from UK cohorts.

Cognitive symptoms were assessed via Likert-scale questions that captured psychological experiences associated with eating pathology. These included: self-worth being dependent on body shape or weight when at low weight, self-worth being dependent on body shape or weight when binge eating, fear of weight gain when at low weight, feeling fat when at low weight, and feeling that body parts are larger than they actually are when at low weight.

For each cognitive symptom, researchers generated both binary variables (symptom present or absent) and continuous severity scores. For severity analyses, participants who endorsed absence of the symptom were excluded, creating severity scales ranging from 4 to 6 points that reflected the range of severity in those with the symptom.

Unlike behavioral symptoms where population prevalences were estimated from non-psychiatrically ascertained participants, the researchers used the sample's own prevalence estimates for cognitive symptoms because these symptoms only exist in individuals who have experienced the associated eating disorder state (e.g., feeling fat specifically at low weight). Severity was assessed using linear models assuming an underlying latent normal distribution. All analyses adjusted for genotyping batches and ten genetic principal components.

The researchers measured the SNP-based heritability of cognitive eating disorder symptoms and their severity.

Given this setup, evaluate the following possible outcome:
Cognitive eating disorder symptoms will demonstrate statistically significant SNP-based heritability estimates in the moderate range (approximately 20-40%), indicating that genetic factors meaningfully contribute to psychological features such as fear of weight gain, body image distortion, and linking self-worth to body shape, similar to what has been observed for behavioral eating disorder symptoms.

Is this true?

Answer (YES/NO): NO